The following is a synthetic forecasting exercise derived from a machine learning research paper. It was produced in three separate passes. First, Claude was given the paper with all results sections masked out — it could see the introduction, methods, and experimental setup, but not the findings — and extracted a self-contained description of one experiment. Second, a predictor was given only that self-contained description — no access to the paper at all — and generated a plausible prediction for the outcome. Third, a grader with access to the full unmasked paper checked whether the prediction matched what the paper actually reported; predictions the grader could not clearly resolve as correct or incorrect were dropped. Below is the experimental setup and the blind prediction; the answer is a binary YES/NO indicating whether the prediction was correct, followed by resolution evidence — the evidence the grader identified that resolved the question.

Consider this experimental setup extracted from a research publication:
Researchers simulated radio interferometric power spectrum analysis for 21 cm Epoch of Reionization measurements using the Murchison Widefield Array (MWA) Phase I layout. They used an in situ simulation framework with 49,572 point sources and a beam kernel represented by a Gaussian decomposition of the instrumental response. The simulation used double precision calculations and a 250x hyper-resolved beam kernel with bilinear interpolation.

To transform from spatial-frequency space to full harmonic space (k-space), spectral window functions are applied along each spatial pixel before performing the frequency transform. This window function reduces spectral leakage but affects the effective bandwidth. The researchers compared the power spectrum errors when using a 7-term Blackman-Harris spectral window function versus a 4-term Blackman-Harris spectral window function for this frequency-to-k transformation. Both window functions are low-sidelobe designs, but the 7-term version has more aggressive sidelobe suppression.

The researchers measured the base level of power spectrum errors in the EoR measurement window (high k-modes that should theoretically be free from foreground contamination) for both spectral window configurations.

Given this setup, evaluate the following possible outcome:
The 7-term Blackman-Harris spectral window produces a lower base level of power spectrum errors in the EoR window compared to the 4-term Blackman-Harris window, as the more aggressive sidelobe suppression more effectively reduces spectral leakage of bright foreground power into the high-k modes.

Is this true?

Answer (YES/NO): YES